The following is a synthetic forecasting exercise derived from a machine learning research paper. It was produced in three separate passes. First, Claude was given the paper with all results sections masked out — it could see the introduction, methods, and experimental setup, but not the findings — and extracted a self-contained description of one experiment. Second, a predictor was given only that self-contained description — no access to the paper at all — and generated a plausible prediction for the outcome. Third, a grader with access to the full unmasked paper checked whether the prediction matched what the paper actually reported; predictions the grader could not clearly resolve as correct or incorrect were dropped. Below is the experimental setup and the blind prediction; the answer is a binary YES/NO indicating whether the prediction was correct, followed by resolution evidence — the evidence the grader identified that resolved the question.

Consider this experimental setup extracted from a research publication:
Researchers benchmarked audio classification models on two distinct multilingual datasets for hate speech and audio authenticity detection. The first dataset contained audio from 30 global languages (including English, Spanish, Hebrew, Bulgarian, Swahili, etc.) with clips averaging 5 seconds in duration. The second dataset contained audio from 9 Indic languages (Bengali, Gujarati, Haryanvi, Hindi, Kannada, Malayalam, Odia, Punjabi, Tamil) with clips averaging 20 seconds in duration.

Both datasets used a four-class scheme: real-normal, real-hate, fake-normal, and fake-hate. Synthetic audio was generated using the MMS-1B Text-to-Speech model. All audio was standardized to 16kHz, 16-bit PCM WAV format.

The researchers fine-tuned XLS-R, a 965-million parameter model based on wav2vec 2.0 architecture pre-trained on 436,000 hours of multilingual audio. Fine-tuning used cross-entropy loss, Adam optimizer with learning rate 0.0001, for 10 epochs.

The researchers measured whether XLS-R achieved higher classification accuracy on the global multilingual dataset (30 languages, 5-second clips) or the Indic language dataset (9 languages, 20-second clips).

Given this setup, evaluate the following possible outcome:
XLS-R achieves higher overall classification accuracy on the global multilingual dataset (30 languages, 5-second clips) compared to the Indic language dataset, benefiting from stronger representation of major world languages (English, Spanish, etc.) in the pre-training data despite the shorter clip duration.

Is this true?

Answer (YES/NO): YES